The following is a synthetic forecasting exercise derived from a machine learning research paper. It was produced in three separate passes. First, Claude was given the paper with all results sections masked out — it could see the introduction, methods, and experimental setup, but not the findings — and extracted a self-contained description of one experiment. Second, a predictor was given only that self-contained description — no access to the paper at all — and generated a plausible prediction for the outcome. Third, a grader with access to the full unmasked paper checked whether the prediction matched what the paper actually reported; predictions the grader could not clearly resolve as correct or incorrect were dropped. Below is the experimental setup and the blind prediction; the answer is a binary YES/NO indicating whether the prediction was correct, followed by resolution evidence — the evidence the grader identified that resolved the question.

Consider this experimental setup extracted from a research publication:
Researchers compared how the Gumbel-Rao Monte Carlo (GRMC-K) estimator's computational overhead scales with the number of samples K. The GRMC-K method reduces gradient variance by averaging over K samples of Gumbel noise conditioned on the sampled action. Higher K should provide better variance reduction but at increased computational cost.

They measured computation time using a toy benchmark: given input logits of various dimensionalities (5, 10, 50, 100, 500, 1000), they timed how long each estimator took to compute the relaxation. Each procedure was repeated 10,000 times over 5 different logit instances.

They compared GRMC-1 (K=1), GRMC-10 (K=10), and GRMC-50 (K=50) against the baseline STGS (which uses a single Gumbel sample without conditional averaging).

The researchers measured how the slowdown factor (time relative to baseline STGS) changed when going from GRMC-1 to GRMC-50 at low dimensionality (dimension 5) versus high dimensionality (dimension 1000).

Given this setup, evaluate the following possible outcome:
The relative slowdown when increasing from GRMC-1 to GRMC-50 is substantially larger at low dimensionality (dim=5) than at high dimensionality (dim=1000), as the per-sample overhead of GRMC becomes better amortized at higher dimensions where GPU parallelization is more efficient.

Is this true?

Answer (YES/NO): NO